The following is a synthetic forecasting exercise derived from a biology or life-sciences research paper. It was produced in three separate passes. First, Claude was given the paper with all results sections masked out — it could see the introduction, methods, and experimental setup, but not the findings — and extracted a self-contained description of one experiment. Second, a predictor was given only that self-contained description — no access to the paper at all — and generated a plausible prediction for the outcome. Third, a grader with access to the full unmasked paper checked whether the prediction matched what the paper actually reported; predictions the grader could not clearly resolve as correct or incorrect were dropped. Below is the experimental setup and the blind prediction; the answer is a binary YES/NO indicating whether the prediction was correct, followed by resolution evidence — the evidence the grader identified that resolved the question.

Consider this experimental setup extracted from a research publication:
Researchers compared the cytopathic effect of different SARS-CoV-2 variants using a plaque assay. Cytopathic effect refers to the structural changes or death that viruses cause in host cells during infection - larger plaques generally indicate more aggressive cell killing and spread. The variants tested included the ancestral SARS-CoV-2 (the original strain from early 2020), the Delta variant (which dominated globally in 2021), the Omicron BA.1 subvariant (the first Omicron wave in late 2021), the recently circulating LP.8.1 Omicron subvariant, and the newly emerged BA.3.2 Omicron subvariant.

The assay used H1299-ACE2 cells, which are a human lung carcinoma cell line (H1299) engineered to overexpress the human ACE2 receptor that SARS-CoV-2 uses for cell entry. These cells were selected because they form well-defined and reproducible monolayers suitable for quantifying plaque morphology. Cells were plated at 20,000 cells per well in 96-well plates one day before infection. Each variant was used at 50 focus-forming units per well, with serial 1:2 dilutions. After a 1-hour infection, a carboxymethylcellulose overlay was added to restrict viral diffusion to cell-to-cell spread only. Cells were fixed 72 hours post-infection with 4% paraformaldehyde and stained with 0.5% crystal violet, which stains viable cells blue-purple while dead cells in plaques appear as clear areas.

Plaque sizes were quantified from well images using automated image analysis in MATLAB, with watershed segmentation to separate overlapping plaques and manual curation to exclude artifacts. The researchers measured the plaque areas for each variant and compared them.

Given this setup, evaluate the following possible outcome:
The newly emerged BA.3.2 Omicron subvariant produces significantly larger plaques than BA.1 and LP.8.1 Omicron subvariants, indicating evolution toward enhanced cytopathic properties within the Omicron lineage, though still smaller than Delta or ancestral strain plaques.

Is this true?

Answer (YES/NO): NO